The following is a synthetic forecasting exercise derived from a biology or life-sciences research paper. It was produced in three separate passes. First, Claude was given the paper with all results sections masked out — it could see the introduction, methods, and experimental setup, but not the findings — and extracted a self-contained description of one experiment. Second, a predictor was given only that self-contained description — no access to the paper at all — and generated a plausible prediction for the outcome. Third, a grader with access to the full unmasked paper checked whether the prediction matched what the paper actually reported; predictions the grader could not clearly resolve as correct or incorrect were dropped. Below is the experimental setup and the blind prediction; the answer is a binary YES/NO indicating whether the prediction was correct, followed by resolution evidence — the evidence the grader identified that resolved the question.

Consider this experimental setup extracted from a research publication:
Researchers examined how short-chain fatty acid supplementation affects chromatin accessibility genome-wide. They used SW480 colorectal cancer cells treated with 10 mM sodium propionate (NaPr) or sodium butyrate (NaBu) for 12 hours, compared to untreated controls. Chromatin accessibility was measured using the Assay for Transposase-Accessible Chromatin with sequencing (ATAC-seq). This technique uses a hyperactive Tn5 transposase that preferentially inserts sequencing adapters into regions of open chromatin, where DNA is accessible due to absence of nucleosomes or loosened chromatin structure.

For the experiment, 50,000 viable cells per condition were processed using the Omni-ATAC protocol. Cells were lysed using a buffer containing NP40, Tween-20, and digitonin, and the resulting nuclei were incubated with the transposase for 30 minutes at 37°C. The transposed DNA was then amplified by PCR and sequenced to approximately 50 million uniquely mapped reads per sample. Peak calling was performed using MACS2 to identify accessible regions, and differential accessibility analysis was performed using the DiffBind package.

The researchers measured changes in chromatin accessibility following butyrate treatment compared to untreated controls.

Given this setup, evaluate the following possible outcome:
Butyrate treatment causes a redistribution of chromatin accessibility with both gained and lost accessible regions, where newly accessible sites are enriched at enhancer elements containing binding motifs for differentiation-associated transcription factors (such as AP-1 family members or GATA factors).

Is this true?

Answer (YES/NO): NO